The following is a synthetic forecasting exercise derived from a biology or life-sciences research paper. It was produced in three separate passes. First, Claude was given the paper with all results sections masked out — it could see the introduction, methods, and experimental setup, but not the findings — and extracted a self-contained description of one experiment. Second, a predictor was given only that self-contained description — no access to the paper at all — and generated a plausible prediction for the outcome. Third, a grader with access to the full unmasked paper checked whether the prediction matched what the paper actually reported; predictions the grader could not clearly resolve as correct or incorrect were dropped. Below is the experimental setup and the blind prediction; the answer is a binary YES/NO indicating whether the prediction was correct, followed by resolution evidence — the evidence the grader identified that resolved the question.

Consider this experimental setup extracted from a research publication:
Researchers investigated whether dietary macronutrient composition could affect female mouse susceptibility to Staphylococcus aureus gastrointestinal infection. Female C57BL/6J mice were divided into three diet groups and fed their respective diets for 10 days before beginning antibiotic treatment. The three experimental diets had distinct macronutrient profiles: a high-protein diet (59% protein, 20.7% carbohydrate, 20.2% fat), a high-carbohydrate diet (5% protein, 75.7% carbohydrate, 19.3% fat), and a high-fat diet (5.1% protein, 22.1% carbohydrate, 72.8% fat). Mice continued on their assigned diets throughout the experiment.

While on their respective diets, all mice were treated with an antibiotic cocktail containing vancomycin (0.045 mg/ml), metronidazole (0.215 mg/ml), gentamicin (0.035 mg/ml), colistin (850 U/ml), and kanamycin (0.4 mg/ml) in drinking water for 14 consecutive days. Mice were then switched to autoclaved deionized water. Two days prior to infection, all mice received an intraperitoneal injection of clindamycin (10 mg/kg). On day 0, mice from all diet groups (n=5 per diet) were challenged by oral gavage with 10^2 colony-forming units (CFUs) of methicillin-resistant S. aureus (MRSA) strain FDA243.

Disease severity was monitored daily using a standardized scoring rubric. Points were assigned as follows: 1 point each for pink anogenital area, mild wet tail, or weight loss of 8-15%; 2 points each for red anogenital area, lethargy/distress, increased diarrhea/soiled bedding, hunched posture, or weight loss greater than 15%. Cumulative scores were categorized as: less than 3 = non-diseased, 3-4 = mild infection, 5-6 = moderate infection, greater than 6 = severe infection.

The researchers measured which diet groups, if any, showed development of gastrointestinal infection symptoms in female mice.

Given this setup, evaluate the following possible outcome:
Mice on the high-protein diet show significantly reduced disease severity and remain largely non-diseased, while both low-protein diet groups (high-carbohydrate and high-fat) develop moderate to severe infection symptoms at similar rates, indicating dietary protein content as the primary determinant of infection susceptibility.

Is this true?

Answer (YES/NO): NO